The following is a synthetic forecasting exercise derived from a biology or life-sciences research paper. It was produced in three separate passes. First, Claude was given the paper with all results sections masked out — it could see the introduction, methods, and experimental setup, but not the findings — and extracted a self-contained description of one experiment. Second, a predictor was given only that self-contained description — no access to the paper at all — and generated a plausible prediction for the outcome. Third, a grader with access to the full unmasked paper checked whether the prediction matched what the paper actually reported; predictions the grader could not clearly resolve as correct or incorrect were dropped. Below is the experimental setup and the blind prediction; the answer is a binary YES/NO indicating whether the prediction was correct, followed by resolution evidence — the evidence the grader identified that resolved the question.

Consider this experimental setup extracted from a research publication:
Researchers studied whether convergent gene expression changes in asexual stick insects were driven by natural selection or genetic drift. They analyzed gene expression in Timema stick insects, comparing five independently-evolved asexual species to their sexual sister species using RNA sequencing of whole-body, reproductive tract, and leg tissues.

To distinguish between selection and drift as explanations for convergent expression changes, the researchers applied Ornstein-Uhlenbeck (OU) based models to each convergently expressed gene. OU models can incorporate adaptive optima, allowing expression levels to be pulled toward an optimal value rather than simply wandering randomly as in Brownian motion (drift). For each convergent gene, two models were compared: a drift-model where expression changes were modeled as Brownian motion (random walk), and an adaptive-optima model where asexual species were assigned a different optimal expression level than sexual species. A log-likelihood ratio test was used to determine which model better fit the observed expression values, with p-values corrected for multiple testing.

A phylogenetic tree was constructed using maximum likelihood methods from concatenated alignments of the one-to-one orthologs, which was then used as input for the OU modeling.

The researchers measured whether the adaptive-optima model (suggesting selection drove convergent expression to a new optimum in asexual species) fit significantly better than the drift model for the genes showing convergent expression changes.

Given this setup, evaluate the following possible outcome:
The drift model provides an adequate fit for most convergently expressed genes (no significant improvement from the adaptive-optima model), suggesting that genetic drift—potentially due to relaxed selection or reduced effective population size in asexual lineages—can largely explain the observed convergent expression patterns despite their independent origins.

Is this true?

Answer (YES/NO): NO